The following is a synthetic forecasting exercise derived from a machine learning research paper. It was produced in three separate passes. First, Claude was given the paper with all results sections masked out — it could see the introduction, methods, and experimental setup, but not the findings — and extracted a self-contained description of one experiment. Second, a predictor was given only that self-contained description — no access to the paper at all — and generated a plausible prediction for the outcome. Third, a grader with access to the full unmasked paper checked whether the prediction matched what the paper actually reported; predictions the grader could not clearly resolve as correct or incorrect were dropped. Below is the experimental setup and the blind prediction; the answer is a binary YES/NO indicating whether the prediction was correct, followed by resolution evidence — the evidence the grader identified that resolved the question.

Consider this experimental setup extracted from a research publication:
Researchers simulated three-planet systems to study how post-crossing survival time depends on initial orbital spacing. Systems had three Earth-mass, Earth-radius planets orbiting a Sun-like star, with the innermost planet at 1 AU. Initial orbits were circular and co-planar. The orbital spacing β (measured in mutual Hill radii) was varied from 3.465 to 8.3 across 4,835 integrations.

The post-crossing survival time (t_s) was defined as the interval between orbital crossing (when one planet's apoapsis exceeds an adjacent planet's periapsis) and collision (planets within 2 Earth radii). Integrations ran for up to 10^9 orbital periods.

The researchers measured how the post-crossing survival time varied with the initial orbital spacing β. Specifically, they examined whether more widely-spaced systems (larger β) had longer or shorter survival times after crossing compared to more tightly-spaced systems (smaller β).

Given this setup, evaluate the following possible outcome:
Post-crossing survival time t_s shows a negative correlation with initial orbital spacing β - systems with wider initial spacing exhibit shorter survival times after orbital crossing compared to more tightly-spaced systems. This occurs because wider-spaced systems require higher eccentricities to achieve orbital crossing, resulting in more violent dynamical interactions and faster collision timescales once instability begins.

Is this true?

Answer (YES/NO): NO